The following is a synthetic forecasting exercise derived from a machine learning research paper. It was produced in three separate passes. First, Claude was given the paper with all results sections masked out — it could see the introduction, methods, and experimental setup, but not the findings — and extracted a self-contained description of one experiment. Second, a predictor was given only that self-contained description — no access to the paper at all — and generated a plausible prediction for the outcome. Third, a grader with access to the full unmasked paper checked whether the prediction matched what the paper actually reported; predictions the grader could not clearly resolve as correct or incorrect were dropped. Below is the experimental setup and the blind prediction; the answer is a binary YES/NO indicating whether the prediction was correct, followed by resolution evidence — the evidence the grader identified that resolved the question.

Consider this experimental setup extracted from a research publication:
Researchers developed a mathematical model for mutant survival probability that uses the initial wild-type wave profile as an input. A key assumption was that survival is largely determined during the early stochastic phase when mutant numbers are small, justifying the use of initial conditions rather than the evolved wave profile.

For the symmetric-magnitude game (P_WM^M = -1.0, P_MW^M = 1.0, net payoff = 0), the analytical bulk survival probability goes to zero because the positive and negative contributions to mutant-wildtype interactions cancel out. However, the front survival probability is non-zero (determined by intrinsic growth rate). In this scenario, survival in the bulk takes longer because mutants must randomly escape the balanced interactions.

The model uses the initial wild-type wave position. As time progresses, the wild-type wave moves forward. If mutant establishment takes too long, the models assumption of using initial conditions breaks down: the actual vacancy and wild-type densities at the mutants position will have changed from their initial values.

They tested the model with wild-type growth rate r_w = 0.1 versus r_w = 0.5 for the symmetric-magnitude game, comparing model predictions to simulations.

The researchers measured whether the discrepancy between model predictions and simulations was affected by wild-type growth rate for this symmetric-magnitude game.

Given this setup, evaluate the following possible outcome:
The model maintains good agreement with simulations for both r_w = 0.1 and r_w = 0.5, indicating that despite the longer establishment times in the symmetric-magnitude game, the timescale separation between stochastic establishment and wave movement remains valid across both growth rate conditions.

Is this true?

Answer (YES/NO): NO